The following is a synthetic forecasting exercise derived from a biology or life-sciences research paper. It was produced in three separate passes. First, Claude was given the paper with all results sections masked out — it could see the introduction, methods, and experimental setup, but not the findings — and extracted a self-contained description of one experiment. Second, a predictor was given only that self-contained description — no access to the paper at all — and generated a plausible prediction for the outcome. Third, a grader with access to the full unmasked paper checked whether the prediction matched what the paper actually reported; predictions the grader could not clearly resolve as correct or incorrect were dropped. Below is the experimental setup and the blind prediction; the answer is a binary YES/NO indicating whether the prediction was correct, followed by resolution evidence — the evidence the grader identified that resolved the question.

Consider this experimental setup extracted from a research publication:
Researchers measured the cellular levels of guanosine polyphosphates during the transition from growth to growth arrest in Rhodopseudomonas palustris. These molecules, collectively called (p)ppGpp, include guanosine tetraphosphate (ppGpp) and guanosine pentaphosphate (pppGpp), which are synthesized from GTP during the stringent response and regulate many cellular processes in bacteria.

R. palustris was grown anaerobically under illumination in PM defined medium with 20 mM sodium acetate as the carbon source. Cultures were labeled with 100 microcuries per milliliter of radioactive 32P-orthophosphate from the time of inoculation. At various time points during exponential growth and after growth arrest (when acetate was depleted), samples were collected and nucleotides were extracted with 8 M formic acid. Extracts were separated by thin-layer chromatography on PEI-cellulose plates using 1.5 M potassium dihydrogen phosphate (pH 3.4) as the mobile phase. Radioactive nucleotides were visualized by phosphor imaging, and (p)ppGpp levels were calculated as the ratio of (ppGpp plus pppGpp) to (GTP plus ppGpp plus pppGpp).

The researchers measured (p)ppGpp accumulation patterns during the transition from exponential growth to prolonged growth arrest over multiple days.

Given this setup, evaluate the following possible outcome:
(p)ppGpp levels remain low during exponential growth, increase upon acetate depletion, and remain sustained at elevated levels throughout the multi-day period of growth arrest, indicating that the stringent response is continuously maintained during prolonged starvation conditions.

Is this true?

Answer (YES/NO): YES